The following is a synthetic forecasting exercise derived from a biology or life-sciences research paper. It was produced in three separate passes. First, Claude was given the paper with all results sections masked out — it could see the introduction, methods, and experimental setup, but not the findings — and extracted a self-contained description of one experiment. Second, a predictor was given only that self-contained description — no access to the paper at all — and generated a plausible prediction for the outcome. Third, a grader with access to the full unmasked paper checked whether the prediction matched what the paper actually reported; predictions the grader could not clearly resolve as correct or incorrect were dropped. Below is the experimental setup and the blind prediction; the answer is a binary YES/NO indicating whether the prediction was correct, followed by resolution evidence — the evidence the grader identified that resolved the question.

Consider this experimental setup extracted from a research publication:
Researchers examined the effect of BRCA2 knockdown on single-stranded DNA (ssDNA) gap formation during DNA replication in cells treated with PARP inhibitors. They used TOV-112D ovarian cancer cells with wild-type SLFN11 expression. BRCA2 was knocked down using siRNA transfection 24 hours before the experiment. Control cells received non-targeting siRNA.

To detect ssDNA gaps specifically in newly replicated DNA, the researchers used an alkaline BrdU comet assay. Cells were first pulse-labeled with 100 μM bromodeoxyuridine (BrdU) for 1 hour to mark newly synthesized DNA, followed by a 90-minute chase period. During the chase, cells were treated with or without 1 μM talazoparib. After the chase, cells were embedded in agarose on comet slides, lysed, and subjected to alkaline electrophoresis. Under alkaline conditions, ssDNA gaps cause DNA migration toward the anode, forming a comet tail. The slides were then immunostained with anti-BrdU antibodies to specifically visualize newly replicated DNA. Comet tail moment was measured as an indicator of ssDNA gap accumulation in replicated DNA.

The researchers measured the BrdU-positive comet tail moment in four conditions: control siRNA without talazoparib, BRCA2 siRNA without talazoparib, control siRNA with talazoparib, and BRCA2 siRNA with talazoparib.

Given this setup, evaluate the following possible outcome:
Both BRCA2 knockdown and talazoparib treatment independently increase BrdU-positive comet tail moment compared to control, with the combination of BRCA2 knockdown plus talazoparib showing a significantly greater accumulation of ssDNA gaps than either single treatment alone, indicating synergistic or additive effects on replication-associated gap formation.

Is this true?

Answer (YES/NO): NO